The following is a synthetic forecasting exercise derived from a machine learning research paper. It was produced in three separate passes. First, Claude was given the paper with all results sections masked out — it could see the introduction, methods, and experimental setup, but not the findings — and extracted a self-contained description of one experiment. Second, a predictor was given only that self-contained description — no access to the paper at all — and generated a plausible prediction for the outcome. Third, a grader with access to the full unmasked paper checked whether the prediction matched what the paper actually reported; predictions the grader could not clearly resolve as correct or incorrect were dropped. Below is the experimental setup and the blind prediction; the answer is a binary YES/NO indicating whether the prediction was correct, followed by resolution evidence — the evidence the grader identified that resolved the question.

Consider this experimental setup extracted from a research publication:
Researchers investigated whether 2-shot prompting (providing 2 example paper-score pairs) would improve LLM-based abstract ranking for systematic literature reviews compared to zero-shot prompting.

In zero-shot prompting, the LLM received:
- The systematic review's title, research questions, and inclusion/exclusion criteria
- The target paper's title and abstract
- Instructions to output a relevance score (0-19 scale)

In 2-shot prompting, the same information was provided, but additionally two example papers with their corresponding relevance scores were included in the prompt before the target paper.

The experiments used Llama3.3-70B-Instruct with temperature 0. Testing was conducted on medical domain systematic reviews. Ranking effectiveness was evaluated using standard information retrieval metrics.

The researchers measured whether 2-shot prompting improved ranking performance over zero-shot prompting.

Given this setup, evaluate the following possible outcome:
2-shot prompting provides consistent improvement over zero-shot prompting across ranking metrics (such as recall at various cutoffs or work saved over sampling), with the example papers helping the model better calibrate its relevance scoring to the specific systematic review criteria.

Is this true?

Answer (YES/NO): NO